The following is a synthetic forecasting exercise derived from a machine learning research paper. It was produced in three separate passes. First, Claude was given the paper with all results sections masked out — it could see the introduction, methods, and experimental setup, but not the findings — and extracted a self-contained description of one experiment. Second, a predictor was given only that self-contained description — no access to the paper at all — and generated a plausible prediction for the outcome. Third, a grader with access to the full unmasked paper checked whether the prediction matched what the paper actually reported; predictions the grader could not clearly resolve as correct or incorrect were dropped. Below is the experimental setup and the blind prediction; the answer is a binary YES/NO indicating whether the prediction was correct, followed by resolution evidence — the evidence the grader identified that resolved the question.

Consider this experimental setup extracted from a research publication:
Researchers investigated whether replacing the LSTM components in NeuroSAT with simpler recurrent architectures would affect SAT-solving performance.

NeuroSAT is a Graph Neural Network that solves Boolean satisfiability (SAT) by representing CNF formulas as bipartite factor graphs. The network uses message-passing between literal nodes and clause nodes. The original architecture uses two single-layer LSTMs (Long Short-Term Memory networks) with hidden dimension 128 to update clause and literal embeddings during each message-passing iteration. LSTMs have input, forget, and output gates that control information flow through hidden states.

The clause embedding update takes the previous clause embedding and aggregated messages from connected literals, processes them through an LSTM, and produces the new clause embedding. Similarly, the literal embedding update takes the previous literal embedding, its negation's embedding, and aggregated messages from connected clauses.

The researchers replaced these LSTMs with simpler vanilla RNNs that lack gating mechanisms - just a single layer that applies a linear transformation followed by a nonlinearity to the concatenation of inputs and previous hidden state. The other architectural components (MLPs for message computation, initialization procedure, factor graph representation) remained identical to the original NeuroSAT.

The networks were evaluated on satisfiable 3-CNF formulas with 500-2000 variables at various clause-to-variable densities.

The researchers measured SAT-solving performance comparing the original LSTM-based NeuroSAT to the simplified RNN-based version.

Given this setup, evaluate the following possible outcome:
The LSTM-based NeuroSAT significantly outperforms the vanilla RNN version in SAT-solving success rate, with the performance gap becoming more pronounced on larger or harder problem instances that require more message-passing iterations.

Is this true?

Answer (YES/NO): NO